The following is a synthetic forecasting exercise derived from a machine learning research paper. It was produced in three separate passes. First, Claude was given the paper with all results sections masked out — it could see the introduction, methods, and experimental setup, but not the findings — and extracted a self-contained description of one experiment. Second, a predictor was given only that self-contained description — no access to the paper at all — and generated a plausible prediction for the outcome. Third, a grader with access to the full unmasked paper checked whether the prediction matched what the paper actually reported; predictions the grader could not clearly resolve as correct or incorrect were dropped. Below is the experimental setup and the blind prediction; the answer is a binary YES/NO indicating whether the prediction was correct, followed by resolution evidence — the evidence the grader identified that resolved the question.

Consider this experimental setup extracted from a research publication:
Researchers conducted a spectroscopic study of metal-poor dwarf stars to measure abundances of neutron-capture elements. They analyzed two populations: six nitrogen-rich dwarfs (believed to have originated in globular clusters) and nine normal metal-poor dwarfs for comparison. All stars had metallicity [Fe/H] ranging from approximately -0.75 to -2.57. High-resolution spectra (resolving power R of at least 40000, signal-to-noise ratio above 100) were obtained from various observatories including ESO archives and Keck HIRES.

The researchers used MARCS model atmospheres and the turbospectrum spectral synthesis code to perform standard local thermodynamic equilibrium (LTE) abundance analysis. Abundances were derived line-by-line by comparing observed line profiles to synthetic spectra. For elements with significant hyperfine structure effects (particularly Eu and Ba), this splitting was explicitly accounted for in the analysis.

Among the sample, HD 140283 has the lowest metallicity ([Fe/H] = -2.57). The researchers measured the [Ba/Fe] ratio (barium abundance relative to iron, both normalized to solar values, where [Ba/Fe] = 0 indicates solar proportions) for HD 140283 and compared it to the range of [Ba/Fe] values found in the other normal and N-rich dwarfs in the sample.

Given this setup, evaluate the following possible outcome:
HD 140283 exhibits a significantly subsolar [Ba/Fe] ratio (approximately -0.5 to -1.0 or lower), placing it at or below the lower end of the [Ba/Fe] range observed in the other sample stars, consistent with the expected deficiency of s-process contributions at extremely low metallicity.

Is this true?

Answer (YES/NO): YES